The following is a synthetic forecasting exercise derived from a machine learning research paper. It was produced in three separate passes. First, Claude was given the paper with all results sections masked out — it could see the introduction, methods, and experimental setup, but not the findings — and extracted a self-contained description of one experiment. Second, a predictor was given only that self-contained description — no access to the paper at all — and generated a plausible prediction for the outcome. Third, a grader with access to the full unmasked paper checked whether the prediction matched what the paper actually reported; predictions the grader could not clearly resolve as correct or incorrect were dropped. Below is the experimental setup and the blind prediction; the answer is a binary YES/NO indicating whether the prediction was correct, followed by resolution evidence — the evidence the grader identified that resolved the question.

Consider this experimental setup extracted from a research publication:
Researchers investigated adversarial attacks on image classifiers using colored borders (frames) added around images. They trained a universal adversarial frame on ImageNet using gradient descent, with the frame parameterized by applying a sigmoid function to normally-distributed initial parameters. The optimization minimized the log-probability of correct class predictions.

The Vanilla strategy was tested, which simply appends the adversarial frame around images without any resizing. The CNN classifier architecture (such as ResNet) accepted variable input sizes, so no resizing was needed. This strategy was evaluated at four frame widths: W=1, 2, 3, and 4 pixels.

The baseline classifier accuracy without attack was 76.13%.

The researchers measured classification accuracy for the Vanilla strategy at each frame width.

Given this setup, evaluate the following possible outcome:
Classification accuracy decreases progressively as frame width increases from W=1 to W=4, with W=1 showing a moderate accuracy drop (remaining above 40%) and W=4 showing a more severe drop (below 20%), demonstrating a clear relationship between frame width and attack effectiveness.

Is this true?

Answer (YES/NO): NO